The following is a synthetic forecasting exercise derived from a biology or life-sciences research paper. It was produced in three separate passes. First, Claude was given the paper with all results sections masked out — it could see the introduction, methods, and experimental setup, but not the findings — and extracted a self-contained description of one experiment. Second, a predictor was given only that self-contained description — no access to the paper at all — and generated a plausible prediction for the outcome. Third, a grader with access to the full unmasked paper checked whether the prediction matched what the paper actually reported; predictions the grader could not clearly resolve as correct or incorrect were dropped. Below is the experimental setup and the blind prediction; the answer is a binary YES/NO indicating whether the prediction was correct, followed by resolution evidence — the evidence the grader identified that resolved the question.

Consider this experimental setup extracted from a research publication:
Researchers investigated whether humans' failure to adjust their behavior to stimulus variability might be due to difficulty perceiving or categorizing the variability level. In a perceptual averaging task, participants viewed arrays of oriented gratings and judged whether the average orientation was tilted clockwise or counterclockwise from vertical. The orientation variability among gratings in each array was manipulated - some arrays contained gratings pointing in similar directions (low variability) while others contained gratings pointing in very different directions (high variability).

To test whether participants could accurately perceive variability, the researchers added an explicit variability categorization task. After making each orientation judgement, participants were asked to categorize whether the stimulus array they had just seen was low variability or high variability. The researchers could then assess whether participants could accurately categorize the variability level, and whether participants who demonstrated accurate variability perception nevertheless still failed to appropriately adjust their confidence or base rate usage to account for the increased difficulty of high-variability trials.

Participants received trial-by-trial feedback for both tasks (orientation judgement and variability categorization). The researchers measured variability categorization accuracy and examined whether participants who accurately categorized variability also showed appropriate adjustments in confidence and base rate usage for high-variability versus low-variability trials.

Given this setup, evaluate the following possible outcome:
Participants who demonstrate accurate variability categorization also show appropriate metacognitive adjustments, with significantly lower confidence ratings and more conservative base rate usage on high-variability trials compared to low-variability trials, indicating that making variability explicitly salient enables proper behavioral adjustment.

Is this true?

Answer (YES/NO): NO